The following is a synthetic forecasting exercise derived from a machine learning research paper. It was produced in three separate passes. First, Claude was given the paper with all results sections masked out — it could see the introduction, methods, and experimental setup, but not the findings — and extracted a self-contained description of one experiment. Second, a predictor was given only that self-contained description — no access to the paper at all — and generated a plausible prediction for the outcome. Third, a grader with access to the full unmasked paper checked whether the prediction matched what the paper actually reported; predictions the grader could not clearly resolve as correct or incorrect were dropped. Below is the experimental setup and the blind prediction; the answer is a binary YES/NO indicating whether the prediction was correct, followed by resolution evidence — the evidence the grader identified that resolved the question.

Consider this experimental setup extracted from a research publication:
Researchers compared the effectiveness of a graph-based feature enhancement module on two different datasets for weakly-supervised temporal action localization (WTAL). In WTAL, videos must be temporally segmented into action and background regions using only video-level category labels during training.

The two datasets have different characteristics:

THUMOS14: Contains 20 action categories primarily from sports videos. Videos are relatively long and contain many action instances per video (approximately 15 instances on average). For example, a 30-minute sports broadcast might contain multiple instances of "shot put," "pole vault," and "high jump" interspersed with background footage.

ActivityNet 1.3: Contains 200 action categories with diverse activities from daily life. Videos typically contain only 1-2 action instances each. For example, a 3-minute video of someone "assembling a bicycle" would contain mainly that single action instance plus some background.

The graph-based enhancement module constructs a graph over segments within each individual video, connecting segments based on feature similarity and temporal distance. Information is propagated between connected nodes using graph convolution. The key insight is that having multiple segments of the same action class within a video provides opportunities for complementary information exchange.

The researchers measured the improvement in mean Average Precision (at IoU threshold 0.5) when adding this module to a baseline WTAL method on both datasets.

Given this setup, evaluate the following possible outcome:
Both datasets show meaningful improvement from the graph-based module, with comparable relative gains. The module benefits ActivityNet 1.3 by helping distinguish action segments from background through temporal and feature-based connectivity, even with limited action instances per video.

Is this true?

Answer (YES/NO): YES